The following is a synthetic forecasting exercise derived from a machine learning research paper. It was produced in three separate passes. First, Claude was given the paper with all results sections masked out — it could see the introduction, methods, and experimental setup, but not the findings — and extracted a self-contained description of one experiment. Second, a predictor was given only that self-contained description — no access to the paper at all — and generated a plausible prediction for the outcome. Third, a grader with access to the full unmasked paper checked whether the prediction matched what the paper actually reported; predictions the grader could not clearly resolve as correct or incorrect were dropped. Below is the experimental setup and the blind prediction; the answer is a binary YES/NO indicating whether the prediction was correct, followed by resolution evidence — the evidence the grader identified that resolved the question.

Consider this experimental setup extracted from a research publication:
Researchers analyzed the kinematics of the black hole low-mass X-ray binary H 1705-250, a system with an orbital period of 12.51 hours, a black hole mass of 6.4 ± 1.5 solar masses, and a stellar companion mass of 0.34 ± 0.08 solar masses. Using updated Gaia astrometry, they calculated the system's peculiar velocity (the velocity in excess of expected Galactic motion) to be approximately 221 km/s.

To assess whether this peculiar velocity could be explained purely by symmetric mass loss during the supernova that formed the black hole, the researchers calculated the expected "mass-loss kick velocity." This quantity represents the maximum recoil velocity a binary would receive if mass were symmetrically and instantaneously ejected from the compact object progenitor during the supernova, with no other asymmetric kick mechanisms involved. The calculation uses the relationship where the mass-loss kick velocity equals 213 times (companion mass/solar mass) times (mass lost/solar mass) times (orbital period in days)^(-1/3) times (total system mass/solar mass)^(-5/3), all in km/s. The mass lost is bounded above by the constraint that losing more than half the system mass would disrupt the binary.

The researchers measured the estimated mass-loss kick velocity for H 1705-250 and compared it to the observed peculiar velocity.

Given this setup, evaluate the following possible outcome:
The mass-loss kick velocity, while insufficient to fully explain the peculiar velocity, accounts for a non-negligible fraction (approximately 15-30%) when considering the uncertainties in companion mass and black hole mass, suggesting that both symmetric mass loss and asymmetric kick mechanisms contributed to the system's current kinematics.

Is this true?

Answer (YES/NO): NO